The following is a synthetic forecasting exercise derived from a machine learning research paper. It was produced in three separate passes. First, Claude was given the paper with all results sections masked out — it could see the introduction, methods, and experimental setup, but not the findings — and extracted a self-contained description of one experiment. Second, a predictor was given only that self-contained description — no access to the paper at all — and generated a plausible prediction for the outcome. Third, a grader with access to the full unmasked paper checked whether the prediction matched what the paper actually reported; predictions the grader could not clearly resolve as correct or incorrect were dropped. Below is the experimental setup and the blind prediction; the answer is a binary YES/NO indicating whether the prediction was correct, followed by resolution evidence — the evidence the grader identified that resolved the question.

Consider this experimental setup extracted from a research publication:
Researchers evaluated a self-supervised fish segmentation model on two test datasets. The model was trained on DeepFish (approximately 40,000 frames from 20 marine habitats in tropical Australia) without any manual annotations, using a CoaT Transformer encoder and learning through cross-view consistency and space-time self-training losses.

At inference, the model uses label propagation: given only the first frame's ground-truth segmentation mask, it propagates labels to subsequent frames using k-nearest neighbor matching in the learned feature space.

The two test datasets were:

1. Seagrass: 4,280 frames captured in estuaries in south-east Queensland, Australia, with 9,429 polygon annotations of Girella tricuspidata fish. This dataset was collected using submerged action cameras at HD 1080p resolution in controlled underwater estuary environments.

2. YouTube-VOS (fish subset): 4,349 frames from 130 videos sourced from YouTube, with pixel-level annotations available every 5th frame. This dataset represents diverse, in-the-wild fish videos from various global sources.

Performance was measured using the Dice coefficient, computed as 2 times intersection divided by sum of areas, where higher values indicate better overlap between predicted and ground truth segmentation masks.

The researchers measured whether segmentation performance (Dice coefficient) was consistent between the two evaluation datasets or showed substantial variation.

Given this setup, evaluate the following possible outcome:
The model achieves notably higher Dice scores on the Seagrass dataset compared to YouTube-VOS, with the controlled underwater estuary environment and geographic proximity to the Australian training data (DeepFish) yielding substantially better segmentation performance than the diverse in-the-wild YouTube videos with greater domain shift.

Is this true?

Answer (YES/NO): NO